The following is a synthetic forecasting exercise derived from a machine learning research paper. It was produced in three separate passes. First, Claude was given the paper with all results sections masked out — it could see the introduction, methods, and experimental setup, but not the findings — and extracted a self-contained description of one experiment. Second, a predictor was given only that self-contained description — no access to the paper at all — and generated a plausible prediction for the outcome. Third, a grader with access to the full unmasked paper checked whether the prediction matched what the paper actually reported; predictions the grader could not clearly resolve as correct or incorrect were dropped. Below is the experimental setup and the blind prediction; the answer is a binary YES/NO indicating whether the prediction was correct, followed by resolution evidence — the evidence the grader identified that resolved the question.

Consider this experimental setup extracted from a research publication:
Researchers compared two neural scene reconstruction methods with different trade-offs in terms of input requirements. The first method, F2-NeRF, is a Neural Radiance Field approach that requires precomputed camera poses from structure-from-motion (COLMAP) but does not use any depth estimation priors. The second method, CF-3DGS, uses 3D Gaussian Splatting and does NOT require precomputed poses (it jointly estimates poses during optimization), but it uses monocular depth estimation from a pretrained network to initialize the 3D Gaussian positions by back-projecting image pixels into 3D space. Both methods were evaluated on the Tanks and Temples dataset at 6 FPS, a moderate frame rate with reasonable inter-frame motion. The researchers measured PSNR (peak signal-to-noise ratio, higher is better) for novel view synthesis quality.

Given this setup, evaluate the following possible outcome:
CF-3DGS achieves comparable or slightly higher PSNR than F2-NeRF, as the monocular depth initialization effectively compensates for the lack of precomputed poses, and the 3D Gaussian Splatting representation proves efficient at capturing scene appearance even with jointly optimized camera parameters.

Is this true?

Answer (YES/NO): NO